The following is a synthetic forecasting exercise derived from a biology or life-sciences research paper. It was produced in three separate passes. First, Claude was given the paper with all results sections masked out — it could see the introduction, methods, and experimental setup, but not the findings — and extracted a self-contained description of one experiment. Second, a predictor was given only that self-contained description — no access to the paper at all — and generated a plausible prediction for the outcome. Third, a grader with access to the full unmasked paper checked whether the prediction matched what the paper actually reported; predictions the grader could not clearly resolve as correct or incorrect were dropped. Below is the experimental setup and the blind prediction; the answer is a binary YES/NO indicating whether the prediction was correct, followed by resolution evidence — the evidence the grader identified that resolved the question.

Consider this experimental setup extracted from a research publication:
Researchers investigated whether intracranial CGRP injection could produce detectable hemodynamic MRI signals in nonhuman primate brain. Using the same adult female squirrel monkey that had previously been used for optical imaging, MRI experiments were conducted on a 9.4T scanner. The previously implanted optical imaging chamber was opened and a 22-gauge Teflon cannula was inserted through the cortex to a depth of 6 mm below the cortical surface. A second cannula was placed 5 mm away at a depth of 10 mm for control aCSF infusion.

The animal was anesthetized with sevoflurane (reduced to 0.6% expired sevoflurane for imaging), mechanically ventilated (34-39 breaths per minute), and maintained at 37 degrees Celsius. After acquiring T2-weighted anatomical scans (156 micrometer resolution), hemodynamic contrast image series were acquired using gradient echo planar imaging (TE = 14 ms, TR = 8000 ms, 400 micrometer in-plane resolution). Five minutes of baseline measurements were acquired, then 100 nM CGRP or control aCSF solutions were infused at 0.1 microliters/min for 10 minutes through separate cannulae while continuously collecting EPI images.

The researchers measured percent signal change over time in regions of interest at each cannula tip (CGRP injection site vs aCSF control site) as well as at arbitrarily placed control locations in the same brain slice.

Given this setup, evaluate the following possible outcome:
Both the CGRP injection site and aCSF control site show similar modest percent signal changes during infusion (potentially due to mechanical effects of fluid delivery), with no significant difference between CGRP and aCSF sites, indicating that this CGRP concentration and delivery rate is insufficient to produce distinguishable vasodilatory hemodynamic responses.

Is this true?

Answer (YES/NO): NO